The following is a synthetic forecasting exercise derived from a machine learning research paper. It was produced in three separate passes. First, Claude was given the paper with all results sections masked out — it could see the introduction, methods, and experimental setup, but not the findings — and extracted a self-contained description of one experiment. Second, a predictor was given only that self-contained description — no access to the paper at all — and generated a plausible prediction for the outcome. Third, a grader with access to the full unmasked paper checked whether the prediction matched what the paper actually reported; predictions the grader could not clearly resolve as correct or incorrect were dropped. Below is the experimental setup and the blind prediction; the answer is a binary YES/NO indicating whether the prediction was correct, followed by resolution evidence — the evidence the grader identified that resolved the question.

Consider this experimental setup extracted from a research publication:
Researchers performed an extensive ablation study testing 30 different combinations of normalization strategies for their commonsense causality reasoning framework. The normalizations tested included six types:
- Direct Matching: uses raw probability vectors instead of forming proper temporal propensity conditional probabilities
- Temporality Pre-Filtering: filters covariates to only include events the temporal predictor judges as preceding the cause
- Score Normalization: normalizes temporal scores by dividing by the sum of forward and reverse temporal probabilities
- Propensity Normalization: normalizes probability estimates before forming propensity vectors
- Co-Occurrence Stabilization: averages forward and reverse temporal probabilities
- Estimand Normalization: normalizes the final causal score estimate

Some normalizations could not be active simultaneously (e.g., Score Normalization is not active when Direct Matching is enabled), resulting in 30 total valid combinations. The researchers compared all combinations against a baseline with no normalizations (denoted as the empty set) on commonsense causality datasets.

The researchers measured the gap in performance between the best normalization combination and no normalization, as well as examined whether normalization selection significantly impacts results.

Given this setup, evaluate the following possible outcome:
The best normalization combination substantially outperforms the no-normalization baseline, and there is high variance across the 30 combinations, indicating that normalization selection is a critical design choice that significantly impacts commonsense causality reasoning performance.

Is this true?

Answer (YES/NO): NO